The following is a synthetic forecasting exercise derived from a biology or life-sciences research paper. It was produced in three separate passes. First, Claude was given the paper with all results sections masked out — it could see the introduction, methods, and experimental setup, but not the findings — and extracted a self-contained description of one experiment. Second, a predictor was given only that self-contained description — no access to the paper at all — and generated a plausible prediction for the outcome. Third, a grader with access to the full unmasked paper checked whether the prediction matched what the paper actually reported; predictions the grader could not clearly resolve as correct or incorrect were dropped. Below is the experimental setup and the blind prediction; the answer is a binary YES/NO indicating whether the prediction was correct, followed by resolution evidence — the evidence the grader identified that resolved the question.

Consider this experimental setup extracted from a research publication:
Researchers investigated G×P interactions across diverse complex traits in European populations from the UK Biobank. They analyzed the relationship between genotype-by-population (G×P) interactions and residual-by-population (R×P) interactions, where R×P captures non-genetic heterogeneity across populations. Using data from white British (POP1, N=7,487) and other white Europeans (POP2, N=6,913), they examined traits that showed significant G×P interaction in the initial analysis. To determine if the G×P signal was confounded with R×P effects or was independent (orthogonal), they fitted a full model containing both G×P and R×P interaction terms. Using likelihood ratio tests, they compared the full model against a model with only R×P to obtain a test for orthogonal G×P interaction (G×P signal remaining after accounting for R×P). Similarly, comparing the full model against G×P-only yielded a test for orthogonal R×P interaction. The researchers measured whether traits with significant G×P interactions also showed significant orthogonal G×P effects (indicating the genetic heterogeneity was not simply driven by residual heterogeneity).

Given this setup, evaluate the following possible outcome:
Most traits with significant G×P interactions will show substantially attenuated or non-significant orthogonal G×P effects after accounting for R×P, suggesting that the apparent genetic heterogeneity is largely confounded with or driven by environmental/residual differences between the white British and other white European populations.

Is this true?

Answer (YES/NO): NO